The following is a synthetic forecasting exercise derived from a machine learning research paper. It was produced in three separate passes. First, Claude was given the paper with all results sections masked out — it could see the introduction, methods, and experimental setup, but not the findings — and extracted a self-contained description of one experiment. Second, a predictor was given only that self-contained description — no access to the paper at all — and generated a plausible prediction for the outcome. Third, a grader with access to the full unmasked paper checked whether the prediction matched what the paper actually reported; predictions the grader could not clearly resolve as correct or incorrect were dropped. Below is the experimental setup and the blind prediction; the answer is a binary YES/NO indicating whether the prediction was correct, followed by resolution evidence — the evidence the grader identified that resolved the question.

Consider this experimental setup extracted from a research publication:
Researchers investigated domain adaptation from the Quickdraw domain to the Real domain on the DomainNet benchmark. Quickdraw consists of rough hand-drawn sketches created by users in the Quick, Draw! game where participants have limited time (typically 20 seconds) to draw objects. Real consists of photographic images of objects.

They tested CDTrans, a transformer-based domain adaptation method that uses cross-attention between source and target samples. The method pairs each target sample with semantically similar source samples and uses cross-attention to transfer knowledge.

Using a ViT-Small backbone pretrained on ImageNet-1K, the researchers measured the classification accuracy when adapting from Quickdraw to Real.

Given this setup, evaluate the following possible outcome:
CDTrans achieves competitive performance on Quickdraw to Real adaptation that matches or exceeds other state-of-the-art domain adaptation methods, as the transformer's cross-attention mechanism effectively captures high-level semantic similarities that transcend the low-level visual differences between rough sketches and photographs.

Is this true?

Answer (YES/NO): NO